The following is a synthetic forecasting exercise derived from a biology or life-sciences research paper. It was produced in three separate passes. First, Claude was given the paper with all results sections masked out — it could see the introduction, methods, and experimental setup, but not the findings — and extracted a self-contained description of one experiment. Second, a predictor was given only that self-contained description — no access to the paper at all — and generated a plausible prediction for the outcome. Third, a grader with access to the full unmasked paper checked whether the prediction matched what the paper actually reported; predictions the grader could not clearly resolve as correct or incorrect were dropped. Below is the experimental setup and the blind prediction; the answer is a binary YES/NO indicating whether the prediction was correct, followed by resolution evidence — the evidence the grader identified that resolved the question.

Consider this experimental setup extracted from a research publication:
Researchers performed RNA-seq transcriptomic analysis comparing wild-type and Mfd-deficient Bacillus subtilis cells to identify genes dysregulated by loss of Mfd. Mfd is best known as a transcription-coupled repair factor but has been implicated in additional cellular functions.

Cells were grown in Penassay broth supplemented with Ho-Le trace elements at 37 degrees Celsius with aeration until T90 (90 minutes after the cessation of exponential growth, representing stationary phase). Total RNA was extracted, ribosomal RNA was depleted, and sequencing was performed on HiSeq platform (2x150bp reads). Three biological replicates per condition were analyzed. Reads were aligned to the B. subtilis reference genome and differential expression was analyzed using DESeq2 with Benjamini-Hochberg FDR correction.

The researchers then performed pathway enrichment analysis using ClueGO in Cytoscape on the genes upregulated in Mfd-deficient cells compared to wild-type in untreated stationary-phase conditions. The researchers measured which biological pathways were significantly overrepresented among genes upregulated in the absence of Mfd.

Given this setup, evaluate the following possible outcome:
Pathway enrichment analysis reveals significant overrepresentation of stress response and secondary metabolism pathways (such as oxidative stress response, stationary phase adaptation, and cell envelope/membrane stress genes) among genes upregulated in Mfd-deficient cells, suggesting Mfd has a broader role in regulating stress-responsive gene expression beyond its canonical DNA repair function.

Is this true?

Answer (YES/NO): NO